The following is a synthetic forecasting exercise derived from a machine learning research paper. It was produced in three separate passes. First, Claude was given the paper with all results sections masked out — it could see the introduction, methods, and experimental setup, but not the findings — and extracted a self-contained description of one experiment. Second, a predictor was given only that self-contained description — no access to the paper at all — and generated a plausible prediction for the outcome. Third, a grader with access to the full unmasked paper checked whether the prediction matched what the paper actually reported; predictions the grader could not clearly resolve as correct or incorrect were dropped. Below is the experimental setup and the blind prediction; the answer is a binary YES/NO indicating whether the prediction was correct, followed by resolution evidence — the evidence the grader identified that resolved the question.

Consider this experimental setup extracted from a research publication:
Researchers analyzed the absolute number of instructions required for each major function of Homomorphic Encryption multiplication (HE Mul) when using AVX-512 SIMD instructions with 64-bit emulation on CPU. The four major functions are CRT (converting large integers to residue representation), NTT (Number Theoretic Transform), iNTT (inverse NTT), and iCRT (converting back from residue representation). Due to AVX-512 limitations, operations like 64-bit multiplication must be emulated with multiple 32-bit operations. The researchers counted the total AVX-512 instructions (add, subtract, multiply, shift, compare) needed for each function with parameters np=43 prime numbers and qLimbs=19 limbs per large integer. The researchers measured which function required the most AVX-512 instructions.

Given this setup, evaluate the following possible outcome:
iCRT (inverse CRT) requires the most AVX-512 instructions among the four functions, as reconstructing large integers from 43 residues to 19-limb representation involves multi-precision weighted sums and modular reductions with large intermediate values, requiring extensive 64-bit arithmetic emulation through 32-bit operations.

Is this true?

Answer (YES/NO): YES